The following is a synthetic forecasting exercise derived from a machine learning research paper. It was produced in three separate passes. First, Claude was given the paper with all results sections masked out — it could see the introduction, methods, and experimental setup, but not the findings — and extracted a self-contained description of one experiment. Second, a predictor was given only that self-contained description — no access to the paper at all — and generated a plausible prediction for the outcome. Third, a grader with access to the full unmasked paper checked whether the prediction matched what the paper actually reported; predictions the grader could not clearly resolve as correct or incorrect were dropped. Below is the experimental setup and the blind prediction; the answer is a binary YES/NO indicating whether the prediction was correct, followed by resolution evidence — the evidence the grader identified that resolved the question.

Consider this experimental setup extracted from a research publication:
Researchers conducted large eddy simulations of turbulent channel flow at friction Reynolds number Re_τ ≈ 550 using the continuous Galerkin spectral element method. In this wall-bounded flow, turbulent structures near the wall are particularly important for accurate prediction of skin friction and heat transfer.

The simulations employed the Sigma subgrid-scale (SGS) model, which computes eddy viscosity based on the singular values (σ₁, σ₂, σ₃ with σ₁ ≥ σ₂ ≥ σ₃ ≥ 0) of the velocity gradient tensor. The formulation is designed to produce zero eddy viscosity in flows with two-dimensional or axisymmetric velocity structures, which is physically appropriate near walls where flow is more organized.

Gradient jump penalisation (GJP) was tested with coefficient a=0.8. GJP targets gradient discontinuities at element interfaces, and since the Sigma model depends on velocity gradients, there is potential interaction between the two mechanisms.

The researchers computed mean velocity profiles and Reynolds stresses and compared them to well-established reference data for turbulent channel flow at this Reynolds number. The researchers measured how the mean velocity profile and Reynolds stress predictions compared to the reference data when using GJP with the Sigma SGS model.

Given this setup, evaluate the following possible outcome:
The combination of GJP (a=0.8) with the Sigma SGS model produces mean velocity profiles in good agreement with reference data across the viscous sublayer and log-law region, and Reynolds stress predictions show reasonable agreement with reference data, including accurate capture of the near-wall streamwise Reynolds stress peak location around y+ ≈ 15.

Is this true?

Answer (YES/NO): NO